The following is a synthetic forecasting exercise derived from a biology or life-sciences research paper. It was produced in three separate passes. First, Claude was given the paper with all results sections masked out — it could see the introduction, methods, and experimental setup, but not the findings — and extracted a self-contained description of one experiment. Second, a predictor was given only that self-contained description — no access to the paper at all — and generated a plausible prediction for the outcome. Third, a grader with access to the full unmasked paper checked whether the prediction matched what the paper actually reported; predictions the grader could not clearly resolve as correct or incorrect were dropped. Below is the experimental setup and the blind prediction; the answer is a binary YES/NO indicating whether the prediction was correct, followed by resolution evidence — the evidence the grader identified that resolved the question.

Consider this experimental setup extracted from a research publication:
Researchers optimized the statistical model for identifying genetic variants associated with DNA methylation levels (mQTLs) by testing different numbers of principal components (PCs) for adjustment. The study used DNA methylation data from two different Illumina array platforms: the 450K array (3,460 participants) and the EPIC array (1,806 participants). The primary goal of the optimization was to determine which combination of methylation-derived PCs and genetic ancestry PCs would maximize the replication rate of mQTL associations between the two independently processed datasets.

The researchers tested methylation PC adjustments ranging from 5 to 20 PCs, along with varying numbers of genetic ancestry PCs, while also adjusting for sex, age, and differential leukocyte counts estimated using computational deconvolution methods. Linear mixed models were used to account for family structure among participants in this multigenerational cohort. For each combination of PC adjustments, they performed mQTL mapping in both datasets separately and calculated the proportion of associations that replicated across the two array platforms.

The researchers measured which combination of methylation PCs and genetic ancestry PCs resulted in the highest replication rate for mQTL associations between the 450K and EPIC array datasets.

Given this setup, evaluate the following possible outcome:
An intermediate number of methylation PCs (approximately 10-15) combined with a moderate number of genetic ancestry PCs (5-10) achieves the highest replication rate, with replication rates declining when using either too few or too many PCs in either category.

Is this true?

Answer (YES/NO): YES